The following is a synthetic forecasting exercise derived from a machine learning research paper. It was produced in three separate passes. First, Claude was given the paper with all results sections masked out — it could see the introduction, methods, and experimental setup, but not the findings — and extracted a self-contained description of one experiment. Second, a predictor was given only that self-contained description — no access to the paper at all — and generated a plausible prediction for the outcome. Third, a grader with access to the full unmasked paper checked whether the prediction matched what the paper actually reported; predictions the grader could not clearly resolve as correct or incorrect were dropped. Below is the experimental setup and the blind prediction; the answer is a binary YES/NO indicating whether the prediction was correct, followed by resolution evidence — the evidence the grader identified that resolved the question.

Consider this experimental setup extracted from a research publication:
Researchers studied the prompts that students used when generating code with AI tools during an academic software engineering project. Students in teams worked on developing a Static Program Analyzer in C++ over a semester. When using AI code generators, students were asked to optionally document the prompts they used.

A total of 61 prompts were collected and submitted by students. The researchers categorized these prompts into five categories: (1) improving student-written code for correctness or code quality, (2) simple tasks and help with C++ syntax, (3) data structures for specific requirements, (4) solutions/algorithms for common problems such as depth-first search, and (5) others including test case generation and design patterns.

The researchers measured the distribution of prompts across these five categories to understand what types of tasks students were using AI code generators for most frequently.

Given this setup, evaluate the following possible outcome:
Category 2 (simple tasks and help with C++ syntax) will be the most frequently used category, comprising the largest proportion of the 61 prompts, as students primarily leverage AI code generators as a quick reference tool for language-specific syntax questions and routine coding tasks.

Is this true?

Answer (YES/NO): NO